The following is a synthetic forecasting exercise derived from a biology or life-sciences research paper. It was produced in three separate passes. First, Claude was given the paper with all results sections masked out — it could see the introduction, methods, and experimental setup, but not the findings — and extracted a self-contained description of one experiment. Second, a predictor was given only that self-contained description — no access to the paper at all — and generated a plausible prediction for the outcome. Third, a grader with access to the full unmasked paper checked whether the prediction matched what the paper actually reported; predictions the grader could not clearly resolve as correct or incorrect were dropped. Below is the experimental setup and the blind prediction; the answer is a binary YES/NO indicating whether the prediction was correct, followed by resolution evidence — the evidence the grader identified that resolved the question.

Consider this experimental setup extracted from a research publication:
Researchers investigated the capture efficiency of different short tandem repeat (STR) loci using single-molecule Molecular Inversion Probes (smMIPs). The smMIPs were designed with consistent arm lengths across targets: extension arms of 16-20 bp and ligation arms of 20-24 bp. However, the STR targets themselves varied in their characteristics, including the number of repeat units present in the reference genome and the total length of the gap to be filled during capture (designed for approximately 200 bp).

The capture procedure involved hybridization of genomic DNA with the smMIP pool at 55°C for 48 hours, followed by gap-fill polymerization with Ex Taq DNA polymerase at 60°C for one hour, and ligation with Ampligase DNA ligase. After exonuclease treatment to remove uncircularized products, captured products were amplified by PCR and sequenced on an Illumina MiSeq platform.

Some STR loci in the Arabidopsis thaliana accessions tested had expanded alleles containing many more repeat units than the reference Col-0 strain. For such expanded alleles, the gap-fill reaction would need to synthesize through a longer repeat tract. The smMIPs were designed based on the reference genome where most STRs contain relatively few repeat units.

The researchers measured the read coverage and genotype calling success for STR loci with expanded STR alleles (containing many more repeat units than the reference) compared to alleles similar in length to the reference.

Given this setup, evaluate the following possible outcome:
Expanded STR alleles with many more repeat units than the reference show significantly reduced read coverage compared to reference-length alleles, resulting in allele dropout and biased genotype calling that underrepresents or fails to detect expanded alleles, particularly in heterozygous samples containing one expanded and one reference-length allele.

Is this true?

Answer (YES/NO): NO